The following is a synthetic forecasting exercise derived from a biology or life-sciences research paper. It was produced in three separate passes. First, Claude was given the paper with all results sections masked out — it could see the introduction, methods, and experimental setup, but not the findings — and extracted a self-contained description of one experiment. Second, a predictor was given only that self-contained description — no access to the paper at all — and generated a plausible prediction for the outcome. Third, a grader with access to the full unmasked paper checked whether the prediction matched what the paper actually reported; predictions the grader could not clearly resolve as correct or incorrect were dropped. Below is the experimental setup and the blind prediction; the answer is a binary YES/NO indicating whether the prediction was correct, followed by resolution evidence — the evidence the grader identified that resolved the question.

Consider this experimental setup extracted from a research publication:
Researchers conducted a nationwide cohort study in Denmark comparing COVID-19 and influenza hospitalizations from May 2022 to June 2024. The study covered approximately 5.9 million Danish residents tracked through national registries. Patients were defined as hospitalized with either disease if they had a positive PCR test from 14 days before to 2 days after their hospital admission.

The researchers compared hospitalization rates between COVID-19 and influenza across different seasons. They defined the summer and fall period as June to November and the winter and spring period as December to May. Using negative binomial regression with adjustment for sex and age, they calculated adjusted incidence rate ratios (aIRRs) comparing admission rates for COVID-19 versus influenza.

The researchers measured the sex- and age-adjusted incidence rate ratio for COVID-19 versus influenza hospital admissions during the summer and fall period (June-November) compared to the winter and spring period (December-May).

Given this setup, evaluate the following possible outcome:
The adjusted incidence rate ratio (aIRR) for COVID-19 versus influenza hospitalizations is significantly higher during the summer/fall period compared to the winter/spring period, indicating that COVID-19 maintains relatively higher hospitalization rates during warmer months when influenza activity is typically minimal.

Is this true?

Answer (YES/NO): YES